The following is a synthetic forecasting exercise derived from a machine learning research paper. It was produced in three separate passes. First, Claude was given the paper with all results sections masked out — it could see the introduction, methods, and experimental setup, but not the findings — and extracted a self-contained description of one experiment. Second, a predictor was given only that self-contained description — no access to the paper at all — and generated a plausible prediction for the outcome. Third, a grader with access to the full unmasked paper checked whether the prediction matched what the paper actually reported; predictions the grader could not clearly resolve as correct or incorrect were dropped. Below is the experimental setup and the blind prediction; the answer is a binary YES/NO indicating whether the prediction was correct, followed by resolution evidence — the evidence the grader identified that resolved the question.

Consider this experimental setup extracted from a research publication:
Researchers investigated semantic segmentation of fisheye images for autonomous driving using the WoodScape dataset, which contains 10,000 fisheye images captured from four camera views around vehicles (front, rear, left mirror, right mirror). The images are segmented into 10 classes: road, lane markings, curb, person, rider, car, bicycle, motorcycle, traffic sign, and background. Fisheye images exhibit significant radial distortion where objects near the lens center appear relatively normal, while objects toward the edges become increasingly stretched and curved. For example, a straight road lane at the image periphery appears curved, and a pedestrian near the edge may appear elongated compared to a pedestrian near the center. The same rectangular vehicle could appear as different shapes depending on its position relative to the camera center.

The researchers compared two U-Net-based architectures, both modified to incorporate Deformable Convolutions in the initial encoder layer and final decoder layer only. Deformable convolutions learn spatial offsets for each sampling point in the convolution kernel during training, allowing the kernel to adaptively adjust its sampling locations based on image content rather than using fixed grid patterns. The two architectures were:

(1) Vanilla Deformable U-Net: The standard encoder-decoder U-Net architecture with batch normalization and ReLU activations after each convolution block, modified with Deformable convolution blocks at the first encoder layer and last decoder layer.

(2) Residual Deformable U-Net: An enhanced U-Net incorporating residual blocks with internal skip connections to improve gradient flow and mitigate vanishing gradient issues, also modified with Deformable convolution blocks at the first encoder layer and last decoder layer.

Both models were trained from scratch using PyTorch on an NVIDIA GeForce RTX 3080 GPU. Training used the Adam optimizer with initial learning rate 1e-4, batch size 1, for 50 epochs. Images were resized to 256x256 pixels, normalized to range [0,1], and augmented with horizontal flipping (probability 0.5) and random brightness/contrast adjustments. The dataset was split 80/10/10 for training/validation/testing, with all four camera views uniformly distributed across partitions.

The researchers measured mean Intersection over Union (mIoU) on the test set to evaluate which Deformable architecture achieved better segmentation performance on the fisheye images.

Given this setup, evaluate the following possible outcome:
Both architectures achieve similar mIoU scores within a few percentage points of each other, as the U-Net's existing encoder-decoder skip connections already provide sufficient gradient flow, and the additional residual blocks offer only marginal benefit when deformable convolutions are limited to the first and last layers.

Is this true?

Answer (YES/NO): NO